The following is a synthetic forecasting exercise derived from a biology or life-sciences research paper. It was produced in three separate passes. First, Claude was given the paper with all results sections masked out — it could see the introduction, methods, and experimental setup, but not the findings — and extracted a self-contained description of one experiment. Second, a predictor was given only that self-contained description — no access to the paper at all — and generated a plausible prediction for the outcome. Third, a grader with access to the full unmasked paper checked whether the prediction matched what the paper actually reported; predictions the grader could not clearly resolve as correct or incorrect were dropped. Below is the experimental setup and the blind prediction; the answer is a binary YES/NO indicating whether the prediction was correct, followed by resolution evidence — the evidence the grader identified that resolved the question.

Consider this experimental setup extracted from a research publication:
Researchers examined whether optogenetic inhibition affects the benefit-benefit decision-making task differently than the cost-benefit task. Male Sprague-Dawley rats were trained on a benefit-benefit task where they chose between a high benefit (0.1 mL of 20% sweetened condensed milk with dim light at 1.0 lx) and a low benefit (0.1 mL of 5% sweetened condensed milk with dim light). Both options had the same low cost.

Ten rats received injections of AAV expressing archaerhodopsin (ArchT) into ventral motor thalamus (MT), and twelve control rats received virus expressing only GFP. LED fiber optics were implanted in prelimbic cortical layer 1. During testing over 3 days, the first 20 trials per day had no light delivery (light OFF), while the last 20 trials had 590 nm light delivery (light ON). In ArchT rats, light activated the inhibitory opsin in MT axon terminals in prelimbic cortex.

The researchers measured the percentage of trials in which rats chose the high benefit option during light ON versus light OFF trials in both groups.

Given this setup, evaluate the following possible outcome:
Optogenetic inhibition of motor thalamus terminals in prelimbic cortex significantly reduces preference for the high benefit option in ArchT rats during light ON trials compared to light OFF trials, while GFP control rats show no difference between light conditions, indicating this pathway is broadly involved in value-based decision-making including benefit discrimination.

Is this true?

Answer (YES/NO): NO